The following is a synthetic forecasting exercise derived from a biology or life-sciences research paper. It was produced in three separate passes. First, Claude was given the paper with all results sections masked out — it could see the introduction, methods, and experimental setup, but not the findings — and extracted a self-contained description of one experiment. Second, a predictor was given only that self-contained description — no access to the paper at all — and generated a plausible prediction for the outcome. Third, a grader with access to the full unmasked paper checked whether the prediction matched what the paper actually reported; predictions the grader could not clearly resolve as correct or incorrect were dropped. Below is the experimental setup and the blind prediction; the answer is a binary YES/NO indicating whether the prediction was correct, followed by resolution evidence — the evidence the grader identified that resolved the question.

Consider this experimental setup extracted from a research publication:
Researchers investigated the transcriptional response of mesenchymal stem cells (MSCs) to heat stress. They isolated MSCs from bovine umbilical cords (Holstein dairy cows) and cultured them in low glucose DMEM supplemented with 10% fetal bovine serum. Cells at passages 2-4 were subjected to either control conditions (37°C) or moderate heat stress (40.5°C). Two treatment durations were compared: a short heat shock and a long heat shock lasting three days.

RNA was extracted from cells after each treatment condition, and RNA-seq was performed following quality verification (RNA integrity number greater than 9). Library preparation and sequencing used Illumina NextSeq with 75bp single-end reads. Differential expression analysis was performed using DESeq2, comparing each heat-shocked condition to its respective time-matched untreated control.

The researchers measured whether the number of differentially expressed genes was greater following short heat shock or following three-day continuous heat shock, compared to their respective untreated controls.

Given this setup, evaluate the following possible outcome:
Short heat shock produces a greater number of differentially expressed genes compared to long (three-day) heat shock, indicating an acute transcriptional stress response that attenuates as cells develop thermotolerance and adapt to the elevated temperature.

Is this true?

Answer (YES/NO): NO